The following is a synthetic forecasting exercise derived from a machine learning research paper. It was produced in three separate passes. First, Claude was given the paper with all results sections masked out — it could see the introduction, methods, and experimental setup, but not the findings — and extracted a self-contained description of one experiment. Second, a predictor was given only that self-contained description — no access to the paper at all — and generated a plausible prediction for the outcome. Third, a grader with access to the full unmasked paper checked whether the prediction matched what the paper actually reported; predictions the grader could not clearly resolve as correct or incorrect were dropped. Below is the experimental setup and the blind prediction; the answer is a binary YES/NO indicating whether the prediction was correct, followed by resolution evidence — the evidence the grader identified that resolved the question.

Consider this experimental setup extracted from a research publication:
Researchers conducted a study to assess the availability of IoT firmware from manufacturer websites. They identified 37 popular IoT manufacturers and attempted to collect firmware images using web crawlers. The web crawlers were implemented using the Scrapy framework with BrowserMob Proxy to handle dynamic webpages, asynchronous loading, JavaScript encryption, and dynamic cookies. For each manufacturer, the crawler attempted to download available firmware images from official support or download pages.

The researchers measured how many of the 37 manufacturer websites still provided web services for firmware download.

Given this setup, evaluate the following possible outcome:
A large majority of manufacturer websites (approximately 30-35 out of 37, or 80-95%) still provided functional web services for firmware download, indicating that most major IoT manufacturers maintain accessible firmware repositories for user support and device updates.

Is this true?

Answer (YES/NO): NO